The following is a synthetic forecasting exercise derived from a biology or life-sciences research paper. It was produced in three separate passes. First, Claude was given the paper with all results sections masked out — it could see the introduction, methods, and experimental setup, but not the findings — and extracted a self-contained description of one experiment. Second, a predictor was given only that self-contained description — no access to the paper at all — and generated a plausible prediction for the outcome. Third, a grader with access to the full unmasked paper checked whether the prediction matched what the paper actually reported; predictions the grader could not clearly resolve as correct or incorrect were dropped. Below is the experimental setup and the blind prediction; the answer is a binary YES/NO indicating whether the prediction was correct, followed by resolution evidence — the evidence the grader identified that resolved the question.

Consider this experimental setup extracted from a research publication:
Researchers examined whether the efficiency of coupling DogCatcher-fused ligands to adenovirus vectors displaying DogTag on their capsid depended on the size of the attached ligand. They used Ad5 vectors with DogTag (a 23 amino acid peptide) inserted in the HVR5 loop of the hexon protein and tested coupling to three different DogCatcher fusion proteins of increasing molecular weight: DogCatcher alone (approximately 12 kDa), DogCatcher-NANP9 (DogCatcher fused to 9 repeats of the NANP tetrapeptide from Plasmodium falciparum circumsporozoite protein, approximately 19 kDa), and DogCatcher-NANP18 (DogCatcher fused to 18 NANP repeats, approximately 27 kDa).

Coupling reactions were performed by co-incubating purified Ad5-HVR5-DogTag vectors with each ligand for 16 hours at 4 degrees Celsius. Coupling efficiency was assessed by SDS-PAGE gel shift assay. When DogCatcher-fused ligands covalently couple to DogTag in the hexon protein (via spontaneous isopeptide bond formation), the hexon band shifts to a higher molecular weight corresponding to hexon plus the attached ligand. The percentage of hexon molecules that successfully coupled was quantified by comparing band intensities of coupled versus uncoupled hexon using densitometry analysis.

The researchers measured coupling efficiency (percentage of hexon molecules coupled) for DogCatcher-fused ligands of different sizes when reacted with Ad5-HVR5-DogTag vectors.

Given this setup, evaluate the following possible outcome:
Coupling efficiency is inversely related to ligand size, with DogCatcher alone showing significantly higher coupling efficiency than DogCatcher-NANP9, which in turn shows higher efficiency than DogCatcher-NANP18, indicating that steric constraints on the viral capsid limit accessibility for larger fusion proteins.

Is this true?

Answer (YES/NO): NO